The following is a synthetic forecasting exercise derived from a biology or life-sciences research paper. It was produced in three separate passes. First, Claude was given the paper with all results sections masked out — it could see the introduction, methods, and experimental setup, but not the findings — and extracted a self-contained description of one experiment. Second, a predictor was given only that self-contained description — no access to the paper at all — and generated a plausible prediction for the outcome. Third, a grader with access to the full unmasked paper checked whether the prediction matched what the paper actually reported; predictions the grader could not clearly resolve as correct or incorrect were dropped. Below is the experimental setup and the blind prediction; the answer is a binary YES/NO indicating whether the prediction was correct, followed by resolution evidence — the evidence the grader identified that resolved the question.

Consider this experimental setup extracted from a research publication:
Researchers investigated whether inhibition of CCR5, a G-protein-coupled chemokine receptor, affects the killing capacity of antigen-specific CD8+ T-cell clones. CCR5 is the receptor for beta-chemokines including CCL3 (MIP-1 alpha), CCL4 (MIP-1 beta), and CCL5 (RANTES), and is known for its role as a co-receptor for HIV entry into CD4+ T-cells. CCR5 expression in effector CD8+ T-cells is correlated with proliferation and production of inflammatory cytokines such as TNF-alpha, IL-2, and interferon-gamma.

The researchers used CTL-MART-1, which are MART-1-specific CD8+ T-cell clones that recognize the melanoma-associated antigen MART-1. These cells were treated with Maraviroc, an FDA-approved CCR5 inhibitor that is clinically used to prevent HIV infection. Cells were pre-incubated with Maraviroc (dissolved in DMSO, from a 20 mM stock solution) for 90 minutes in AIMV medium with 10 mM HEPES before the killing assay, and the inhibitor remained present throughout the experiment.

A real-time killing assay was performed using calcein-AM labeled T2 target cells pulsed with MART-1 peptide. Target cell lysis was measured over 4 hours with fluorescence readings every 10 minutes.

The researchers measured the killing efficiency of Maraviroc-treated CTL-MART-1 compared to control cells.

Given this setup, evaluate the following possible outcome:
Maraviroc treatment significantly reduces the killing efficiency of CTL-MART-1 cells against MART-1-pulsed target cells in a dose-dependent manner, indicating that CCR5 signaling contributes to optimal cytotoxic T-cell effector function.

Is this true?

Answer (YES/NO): NO